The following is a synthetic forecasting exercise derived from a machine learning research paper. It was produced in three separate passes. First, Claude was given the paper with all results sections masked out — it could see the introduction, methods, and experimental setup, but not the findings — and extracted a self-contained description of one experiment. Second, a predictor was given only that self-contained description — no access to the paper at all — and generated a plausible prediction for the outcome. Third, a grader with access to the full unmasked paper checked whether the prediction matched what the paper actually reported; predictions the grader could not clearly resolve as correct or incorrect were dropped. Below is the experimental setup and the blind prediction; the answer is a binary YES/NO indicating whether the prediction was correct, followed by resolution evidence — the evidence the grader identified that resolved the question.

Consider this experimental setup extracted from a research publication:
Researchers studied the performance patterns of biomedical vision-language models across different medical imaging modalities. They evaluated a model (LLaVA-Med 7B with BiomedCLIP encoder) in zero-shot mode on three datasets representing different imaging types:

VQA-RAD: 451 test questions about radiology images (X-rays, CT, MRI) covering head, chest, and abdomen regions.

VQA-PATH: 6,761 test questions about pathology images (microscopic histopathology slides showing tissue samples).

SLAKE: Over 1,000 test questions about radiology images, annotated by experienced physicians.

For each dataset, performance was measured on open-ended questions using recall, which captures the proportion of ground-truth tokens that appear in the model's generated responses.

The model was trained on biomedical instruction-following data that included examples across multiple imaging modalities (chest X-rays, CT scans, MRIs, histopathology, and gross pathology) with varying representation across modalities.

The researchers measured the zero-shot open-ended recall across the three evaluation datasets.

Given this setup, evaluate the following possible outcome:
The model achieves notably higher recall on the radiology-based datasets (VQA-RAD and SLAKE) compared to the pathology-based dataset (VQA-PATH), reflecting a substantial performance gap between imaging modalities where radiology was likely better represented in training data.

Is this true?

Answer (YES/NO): YES